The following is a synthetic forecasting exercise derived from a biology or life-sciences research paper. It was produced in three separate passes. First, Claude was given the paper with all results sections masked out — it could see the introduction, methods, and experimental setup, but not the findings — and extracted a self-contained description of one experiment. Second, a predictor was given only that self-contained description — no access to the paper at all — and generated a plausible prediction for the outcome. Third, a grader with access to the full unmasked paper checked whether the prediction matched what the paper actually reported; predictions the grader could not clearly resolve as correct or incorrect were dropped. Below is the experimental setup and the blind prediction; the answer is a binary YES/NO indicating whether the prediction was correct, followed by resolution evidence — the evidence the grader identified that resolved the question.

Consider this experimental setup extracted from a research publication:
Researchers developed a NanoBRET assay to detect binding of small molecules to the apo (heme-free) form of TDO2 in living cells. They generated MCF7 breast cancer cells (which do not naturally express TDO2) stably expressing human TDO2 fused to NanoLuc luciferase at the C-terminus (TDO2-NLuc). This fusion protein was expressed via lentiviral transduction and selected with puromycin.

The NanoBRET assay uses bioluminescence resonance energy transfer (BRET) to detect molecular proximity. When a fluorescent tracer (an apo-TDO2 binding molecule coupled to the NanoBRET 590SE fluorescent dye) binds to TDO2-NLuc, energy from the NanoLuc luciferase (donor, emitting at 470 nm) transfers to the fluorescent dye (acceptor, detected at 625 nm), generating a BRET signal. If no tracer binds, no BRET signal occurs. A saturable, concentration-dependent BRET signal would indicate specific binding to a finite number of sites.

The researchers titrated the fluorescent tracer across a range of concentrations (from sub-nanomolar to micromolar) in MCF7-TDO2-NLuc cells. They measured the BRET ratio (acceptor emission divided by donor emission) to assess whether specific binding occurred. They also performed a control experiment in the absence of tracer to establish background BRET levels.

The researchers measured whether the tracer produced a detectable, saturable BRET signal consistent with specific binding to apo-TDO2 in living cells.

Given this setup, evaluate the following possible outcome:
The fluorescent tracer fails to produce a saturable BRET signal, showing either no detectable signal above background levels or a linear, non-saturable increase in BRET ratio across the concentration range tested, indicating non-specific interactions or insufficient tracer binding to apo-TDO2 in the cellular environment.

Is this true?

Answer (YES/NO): NO